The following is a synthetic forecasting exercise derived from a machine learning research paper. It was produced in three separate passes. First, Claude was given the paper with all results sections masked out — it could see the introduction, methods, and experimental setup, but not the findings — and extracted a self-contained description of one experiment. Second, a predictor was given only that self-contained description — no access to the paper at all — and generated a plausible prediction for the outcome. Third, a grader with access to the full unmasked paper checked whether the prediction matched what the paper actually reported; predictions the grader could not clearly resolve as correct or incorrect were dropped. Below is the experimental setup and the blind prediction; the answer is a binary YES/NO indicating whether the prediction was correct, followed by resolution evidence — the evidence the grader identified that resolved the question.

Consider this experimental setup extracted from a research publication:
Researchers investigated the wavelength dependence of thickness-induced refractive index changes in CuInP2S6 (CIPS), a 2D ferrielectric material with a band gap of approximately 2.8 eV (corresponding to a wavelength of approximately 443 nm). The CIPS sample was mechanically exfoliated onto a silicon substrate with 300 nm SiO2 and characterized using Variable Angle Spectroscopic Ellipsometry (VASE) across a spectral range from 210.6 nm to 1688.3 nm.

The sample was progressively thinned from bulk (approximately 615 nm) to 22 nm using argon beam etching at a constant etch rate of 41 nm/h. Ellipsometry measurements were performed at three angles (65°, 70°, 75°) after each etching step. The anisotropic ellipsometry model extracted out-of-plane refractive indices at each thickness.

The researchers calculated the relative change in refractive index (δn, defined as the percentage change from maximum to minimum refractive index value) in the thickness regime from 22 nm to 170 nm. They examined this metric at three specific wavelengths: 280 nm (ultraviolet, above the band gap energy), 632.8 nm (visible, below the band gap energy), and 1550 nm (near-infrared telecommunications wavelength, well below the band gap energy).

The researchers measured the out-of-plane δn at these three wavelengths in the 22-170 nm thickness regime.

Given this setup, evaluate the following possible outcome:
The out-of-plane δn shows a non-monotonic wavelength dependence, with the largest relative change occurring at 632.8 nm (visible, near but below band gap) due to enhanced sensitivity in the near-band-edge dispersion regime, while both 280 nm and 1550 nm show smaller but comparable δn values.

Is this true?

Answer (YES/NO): NO